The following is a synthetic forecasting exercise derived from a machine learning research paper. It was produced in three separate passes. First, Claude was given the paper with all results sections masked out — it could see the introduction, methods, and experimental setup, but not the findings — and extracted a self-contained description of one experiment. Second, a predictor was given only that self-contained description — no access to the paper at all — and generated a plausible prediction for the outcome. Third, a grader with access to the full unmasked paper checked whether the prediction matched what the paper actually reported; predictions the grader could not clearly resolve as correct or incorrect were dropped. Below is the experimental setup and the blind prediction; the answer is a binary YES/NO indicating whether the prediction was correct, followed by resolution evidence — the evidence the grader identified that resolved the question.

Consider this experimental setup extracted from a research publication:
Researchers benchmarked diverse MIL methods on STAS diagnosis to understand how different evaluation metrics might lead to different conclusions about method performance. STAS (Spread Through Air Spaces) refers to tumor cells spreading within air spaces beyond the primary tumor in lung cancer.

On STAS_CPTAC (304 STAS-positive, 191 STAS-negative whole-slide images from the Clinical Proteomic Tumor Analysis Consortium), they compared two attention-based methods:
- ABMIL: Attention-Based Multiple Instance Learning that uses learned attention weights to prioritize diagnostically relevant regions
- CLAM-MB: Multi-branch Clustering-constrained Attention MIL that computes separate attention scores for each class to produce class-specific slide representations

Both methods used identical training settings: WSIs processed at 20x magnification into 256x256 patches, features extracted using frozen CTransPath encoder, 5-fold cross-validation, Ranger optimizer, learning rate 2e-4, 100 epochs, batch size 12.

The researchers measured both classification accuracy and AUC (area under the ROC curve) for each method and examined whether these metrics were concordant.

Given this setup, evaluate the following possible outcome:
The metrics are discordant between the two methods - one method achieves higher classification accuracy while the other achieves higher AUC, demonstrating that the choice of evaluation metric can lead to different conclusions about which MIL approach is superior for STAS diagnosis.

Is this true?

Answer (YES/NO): YES